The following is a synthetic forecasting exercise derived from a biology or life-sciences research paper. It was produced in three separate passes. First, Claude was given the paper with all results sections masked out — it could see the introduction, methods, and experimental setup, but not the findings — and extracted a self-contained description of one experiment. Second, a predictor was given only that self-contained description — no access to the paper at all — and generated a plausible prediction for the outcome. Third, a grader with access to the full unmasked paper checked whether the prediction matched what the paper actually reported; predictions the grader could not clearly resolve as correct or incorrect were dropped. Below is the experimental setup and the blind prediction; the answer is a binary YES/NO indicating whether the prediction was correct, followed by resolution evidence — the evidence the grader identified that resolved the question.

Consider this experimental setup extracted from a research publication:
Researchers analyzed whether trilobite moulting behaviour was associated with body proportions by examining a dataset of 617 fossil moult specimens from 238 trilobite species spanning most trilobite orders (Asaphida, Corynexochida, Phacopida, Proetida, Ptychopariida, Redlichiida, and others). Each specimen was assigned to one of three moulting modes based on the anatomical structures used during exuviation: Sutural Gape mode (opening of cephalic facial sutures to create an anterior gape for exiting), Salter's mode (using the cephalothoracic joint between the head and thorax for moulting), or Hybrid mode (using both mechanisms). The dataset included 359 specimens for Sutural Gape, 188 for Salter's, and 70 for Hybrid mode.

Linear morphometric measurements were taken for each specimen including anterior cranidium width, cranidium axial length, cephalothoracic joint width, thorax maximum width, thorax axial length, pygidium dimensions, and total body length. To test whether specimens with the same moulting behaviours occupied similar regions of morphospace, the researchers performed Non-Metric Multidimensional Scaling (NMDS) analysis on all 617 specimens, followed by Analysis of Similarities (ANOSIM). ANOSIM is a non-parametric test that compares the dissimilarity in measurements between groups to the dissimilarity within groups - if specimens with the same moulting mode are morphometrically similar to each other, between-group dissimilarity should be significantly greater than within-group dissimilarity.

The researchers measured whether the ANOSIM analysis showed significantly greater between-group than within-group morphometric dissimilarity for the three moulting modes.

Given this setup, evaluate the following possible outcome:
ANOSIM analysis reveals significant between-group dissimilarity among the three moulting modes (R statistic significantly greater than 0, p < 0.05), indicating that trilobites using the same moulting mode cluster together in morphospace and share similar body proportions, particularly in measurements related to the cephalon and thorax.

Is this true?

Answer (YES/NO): NO